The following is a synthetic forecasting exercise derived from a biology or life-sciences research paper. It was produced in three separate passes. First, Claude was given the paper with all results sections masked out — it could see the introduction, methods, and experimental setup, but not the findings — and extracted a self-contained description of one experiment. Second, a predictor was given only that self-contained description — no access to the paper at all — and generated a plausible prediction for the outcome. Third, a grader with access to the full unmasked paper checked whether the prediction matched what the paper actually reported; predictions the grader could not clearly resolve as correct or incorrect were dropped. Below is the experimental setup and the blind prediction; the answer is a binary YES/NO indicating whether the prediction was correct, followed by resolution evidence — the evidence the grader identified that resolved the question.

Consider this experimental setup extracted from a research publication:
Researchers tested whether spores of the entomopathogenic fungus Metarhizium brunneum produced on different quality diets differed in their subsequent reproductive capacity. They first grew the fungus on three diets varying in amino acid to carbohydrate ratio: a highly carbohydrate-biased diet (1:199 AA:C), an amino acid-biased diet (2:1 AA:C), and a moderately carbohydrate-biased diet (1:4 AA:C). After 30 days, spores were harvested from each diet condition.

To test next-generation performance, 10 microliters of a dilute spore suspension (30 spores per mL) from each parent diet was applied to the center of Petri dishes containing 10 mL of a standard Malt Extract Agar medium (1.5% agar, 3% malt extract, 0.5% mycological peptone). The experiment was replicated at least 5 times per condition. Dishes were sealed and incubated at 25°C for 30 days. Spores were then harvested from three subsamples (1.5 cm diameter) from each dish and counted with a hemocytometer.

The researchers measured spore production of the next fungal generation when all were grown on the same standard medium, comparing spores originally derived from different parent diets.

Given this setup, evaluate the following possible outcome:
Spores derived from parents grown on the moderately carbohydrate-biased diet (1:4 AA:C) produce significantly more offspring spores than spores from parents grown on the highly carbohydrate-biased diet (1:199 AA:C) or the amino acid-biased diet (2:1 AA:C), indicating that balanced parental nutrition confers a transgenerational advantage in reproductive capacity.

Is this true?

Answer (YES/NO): NO